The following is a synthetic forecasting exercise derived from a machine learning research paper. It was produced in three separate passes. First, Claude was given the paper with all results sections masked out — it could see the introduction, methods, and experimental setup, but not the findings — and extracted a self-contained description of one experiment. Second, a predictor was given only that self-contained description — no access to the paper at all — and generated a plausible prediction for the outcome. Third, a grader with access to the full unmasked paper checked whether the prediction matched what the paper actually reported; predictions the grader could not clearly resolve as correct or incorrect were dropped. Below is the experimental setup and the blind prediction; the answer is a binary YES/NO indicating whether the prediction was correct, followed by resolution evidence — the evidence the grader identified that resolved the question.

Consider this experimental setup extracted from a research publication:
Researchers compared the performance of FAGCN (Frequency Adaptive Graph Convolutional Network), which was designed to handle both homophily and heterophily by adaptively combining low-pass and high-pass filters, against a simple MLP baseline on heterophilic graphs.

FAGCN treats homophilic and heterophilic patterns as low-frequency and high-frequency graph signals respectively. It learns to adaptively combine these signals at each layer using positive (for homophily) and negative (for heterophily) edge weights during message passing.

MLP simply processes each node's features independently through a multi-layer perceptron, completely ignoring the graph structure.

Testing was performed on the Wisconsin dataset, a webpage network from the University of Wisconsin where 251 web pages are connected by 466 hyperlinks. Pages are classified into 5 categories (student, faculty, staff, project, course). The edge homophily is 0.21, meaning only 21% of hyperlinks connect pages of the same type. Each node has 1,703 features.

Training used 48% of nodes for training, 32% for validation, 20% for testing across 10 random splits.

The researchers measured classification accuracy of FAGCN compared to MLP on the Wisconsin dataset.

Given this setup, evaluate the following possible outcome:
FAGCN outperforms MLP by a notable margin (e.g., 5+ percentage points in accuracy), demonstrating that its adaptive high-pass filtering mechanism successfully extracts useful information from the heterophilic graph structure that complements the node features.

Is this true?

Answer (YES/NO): NO